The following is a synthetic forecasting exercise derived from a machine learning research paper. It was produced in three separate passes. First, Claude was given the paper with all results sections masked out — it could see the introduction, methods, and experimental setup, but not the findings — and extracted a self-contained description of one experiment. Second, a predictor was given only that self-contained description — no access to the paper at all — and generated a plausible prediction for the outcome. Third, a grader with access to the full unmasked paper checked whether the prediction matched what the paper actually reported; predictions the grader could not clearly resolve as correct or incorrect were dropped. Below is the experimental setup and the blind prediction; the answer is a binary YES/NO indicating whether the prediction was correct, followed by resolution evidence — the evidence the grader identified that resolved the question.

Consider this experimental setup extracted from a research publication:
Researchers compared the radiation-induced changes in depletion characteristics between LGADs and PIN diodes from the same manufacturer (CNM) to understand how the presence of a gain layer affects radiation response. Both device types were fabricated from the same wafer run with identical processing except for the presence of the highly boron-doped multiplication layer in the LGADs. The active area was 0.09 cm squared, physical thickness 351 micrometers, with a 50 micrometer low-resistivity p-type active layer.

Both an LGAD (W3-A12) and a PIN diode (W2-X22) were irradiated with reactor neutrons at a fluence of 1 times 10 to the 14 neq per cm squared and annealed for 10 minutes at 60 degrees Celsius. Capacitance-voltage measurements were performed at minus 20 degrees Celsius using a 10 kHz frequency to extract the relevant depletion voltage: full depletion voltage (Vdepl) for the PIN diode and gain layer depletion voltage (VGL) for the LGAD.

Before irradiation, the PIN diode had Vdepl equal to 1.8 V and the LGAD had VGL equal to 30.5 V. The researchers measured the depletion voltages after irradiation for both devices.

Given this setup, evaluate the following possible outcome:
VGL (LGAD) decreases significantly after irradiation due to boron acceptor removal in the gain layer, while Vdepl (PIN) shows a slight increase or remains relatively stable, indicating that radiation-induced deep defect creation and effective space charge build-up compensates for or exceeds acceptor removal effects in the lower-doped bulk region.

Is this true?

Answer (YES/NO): NO